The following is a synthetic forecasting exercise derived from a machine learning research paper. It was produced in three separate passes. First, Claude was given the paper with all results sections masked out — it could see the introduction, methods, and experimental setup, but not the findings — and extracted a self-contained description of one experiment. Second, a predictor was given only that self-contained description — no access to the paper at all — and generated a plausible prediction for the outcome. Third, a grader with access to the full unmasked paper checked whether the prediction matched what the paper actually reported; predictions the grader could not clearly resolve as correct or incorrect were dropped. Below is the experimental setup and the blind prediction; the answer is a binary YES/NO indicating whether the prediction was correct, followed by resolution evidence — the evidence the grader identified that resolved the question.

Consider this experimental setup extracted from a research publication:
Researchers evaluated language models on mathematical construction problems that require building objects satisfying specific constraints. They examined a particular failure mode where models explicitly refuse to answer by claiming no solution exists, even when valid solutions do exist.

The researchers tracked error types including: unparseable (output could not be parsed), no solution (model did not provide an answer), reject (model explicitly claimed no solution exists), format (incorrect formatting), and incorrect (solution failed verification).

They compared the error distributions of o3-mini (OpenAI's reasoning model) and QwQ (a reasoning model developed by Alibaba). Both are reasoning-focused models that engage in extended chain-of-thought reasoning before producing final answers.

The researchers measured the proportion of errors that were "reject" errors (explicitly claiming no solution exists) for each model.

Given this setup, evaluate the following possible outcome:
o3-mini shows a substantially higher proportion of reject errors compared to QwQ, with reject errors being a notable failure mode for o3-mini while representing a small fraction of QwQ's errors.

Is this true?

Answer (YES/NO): NO